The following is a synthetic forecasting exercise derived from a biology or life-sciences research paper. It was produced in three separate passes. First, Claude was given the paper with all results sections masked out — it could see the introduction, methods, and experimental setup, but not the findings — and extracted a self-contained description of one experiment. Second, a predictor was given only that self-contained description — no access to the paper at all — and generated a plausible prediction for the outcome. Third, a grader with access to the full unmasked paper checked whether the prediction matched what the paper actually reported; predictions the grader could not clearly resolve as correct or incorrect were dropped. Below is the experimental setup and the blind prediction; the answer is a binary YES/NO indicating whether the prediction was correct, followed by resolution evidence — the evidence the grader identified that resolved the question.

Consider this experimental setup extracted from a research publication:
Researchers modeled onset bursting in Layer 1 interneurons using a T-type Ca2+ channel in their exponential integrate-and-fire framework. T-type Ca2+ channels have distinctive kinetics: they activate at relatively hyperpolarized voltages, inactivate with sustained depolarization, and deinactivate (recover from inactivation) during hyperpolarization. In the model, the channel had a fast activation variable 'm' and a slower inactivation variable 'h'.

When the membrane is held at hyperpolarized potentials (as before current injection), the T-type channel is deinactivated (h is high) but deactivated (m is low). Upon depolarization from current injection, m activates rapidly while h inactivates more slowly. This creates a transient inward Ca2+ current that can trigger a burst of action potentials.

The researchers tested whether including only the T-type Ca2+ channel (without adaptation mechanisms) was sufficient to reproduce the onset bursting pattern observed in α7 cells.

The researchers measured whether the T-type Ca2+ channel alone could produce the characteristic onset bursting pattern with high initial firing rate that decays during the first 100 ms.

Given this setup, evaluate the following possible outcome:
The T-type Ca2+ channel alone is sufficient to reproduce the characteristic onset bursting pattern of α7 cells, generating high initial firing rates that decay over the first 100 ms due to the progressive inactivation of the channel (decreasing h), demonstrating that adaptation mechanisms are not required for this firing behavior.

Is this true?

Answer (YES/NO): YES